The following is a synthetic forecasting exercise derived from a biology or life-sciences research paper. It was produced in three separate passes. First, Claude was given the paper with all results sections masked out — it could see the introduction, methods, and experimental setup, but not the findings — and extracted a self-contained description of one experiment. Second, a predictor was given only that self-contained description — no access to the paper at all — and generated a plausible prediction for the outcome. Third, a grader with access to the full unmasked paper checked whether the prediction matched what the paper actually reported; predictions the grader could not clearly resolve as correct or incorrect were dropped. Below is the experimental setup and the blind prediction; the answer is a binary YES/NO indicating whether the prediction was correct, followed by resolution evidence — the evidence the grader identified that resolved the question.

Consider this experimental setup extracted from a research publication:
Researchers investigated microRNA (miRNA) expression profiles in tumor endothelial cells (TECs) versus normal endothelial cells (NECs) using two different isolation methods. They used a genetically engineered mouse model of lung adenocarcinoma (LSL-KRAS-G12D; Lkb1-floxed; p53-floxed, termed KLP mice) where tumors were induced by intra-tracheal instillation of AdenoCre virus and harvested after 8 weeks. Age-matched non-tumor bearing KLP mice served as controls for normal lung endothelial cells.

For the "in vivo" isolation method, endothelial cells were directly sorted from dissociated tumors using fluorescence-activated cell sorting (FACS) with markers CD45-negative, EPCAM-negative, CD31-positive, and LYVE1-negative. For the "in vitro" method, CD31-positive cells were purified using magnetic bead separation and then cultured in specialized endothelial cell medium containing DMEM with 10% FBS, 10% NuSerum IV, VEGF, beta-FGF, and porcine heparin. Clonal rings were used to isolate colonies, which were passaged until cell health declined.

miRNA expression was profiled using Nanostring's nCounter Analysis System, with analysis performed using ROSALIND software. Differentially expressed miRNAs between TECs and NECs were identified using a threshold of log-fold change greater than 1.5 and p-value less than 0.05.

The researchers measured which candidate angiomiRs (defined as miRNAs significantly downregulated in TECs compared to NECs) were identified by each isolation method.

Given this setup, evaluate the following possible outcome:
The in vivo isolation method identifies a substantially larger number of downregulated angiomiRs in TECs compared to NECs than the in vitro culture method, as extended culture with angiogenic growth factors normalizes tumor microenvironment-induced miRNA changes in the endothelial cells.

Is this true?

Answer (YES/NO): NO